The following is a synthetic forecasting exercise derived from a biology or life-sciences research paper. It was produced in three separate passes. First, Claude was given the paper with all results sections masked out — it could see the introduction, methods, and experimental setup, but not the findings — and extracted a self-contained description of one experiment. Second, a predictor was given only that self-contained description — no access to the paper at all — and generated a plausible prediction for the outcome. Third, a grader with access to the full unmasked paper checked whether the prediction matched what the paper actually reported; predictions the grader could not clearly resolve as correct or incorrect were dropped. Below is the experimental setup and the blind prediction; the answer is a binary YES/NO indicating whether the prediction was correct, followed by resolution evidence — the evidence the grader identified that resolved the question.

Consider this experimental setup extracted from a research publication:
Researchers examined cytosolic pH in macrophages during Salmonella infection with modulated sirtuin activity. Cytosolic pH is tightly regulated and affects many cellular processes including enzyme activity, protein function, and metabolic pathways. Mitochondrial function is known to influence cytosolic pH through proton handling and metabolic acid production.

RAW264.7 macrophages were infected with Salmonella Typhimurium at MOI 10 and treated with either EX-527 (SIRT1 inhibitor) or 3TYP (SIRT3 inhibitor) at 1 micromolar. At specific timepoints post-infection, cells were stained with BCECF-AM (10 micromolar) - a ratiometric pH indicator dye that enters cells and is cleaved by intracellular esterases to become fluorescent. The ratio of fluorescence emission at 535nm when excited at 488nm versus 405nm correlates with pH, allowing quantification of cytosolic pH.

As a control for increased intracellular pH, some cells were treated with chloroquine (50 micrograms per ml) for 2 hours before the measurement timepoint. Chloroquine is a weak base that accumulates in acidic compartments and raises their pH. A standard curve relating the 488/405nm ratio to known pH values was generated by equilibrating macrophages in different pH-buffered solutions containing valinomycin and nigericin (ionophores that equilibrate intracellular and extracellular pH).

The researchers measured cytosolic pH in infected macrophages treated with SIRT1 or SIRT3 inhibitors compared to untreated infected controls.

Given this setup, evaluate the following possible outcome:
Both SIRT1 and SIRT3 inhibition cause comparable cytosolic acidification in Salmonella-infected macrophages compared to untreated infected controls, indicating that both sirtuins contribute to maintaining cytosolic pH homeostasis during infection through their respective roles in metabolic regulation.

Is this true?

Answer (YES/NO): NO